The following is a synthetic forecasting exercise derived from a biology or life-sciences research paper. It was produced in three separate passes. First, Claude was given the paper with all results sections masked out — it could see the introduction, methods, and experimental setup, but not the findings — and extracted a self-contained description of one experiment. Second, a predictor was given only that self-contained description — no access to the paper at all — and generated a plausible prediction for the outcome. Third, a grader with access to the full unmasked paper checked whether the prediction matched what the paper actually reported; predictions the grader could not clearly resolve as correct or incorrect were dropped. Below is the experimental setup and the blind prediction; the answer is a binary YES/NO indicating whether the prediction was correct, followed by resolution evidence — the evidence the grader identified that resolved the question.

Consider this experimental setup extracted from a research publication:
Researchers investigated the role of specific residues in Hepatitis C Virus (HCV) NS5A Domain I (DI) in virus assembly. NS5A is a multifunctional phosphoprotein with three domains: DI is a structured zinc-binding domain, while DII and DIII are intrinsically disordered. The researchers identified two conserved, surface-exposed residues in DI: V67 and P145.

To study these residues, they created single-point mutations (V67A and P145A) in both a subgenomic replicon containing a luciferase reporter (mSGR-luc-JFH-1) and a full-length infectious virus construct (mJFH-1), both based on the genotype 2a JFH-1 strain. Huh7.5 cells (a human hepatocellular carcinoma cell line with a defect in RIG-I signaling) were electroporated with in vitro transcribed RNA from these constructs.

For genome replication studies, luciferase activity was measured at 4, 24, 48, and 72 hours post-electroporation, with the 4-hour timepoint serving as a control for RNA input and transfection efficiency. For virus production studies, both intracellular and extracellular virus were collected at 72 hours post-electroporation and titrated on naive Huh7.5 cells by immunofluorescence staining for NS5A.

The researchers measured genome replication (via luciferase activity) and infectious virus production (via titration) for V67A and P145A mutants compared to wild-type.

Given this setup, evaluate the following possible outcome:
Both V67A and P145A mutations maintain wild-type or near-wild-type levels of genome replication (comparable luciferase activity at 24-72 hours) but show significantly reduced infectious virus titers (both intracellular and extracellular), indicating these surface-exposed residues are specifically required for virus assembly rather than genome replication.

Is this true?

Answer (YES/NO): YES